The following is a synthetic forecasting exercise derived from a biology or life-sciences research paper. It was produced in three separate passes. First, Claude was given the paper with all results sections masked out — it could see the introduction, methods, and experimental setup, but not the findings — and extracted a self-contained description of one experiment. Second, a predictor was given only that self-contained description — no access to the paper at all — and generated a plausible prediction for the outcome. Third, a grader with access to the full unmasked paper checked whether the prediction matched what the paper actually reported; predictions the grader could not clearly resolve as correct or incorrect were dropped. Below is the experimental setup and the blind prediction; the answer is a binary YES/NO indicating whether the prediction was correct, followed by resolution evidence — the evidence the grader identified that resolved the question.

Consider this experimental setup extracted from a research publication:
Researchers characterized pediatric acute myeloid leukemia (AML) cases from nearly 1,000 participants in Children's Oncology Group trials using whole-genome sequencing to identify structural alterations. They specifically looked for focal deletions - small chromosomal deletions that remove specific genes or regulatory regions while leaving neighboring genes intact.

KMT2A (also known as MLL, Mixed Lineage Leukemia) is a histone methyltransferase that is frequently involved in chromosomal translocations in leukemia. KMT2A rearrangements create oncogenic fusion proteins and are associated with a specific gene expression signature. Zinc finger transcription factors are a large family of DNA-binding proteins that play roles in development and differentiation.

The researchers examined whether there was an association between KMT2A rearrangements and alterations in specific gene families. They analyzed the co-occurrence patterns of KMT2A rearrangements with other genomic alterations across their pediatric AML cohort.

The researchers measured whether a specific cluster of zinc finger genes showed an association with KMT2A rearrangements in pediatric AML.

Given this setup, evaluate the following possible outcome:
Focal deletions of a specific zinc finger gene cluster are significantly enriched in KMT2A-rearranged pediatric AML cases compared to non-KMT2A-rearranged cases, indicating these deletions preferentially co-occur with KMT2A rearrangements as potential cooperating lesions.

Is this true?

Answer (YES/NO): NO